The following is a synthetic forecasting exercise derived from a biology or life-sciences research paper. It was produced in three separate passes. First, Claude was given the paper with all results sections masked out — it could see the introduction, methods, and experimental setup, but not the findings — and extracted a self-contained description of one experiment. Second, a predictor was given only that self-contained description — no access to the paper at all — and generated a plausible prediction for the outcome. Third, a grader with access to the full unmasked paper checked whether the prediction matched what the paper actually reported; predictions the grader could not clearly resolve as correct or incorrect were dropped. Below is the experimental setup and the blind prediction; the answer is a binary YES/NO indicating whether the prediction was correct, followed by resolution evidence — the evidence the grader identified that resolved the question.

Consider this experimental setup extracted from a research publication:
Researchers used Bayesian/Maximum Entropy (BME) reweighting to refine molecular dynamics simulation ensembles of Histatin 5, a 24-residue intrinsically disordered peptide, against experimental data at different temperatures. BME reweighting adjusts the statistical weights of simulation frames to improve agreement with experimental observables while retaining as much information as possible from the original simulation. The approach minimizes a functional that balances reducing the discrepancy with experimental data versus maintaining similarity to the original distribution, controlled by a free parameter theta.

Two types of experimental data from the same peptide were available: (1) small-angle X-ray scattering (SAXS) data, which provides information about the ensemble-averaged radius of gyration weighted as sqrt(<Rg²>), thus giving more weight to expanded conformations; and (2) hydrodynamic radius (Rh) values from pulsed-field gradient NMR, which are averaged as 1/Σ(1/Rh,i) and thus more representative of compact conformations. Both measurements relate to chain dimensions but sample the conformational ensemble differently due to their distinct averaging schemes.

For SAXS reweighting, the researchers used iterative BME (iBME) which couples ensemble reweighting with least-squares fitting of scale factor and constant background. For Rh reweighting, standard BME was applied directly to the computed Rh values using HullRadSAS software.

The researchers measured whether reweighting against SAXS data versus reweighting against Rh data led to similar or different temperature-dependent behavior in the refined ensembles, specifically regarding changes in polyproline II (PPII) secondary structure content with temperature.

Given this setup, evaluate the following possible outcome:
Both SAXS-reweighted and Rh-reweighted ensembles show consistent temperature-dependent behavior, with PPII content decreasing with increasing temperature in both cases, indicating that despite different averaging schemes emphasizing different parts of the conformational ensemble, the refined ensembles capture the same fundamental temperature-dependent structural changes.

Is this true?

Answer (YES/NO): NO